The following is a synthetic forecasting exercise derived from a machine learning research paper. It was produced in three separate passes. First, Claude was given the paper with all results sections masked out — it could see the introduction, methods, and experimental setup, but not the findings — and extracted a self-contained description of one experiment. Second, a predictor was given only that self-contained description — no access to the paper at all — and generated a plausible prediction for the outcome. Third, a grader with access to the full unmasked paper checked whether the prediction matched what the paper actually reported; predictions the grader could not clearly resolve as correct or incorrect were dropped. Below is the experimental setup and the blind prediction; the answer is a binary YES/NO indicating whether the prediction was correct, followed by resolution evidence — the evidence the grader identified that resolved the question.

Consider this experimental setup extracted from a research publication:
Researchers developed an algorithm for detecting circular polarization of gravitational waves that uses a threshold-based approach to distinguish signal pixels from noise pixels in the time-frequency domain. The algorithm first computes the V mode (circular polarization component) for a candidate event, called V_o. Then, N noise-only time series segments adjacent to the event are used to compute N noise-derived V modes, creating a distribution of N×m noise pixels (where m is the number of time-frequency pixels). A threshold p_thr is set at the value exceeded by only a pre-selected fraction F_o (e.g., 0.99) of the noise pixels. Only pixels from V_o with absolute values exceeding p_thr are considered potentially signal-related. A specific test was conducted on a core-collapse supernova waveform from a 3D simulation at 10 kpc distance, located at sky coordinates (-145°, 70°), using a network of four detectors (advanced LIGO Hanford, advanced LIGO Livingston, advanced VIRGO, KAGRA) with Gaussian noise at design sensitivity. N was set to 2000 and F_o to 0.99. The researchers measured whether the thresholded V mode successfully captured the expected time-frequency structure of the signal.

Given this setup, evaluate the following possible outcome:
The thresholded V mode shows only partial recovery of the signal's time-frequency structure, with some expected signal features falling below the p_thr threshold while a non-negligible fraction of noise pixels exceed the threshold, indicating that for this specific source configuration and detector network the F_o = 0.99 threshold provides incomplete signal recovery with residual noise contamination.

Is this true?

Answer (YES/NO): NO